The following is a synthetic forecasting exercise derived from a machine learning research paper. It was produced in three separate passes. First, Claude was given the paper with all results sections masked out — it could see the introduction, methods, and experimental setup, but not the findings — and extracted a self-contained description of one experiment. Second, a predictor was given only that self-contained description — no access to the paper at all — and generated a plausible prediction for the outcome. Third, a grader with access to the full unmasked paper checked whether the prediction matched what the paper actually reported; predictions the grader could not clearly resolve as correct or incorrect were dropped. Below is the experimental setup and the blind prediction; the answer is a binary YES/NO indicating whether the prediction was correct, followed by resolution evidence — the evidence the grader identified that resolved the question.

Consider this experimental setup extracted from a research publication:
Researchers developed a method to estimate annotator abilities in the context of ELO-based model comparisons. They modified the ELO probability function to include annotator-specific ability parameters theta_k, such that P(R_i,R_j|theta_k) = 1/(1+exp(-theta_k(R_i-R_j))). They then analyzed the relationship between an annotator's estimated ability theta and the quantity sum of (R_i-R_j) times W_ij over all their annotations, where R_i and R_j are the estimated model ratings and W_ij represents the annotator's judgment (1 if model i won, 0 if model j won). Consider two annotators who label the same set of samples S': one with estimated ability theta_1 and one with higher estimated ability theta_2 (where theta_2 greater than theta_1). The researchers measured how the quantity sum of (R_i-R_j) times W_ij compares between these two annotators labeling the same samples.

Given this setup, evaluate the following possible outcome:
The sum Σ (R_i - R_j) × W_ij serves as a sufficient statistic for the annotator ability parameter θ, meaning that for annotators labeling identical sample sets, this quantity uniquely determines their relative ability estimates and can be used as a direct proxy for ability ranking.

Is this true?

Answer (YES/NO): NO